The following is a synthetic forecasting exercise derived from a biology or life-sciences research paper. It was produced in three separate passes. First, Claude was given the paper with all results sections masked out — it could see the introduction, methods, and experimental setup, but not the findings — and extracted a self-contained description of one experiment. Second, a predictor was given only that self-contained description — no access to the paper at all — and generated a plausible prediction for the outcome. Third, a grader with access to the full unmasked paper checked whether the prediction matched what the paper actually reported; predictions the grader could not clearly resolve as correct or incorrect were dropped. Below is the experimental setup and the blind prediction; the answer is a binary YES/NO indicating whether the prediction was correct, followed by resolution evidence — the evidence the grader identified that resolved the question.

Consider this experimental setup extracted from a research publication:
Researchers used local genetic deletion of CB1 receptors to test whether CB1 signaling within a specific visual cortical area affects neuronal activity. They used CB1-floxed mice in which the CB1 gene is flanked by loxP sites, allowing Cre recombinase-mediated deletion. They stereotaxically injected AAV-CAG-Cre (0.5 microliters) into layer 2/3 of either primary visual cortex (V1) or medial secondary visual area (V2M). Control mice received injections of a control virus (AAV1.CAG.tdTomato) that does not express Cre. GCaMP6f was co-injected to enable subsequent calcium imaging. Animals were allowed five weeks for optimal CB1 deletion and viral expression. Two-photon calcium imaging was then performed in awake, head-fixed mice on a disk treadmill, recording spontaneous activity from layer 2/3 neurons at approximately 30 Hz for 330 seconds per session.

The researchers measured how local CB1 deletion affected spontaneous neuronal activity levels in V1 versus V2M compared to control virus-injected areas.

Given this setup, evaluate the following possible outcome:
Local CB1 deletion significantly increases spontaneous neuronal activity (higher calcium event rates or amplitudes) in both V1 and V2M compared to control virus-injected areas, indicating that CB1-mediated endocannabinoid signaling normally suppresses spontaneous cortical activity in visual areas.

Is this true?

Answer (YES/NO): NO